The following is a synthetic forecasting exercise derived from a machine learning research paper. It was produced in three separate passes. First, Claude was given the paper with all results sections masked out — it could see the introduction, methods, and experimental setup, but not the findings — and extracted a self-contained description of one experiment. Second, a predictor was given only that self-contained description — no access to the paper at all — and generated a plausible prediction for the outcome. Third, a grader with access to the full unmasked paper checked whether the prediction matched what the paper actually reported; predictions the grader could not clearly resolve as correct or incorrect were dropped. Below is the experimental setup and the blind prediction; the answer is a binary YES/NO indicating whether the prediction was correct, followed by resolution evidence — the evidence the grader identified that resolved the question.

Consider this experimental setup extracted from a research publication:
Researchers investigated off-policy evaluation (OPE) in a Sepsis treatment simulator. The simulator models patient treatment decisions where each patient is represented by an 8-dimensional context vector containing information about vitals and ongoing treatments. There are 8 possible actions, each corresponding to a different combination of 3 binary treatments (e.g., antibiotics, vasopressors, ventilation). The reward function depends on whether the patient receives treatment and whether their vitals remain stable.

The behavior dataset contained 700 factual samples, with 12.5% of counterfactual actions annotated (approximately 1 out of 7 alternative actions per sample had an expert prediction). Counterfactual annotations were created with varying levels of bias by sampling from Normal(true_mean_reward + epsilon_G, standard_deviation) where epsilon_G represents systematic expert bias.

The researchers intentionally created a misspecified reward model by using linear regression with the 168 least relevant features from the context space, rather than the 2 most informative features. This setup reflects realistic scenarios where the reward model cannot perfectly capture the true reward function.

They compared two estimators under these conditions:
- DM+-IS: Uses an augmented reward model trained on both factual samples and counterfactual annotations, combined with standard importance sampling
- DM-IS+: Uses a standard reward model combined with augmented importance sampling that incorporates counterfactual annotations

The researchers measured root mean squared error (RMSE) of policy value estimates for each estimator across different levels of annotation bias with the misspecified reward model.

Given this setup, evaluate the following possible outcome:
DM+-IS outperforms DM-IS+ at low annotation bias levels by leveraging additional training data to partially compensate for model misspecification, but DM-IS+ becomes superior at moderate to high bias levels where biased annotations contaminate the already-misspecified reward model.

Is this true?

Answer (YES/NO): NO